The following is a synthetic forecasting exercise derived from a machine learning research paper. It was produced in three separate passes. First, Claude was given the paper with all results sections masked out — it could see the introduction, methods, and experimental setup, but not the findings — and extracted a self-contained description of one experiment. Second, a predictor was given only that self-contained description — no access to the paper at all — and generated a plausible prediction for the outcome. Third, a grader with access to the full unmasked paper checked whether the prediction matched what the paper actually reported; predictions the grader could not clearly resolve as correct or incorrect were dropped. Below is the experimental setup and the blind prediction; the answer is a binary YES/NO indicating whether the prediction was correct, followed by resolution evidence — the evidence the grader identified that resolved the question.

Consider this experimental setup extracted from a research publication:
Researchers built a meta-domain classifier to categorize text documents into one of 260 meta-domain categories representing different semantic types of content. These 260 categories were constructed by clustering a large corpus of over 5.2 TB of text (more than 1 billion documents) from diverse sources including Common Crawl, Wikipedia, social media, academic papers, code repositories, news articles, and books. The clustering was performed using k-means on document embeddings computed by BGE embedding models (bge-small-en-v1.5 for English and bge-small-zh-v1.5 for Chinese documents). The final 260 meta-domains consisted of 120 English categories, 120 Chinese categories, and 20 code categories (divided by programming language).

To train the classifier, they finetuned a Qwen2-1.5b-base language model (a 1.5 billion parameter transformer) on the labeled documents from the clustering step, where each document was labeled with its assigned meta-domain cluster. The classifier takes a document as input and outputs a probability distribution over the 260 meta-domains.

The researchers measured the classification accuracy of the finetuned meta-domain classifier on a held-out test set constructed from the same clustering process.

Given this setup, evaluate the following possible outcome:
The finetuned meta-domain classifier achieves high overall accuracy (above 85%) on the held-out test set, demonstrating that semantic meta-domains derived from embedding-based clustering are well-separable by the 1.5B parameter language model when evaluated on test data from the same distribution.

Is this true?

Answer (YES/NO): NO